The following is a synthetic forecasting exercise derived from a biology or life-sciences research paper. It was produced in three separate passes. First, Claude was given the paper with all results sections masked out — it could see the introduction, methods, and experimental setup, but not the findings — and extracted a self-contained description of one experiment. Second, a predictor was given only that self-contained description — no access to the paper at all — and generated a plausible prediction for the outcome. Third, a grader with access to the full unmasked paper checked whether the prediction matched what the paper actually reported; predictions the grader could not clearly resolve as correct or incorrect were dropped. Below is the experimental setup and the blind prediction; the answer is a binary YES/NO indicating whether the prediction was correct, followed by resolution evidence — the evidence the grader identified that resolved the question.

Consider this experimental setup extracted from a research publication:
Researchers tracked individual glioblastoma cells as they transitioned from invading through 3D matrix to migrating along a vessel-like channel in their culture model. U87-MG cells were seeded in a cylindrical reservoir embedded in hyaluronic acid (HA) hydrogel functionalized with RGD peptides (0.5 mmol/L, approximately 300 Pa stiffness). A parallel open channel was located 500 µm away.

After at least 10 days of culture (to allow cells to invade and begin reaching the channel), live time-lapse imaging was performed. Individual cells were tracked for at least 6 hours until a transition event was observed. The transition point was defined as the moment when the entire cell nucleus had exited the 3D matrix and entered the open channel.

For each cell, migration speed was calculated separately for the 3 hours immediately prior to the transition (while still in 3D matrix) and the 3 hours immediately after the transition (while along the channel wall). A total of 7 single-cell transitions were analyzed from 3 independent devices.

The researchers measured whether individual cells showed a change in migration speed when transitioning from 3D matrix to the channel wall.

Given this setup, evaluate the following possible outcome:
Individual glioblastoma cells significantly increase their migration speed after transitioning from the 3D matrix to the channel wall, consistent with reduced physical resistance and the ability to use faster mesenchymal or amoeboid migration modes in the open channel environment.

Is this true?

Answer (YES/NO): YES